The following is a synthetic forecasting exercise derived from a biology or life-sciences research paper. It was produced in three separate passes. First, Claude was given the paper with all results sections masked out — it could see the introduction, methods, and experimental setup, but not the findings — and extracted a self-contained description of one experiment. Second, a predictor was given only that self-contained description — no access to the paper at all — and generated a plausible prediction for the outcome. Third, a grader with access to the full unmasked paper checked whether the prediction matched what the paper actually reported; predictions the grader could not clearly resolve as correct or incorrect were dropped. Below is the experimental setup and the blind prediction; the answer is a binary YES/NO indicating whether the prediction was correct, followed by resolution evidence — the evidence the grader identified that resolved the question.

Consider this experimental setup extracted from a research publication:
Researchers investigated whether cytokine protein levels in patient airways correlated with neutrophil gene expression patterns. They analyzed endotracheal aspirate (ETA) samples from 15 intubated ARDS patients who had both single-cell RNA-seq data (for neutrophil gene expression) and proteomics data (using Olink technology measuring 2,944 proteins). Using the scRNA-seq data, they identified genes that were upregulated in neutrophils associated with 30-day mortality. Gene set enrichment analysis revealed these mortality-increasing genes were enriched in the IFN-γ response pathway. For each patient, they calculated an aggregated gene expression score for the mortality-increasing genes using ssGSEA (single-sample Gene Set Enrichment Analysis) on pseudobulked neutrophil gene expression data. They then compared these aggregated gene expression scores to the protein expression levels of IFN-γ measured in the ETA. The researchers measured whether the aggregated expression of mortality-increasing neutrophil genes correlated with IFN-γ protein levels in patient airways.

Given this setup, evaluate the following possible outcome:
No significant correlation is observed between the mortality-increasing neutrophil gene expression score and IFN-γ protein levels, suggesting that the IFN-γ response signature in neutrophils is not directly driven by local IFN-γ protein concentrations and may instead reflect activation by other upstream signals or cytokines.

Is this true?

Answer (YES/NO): YES